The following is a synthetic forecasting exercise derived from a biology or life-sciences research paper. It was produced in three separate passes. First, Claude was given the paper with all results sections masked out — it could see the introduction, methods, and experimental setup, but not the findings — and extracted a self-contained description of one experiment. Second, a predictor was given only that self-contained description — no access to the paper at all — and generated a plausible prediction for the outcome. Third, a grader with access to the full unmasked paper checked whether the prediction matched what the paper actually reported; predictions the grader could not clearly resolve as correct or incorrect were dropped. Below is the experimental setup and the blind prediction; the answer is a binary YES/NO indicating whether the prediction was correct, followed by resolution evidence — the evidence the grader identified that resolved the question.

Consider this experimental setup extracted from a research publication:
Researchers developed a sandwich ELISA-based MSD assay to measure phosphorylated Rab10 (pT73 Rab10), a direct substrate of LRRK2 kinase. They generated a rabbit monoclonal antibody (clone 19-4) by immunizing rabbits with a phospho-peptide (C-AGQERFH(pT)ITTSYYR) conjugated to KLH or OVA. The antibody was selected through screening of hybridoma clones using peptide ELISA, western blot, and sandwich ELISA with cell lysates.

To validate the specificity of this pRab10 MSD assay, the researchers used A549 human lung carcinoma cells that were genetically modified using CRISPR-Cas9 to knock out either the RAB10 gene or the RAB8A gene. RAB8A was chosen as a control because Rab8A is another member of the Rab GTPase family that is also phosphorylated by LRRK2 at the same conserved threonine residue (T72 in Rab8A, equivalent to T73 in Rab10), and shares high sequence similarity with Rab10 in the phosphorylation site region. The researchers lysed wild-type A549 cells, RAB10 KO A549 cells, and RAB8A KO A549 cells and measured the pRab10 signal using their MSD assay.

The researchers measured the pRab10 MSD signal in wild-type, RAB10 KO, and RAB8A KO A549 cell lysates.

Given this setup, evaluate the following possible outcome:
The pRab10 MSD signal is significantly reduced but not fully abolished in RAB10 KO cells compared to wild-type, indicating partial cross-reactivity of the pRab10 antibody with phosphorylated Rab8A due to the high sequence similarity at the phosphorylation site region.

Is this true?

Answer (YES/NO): NO